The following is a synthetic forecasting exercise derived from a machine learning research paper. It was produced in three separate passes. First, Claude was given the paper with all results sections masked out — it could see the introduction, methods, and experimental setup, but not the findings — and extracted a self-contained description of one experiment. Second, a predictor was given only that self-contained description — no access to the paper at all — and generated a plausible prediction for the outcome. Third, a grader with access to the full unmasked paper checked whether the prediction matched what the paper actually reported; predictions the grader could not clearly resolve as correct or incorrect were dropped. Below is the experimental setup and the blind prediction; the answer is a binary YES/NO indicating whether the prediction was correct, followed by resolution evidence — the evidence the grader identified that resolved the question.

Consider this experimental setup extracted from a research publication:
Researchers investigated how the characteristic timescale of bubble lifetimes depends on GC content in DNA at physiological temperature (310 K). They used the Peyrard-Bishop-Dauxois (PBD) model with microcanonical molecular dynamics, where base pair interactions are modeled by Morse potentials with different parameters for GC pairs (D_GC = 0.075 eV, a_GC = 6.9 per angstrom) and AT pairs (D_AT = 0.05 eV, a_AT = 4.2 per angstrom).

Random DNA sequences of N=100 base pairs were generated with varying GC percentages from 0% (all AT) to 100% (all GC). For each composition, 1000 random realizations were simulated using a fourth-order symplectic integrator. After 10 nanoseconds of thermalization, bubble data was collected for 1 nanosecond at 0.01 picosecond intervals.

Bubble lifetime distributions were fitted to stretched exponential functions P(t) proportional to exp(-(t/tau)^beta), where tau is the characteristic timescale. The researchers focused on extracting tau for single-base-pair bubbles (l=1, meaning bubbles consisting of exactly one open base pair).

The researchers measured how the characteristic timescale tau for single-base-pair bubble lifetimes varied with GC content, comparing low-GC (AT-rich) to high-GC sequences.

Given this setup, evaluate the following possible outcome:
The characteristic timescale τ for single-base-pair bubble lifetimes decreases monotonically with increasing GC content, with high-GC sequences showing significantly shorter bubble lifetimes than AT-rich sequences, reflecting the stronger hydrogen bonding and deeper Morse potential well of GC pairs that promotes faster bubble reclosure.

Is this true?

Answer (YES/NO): YES